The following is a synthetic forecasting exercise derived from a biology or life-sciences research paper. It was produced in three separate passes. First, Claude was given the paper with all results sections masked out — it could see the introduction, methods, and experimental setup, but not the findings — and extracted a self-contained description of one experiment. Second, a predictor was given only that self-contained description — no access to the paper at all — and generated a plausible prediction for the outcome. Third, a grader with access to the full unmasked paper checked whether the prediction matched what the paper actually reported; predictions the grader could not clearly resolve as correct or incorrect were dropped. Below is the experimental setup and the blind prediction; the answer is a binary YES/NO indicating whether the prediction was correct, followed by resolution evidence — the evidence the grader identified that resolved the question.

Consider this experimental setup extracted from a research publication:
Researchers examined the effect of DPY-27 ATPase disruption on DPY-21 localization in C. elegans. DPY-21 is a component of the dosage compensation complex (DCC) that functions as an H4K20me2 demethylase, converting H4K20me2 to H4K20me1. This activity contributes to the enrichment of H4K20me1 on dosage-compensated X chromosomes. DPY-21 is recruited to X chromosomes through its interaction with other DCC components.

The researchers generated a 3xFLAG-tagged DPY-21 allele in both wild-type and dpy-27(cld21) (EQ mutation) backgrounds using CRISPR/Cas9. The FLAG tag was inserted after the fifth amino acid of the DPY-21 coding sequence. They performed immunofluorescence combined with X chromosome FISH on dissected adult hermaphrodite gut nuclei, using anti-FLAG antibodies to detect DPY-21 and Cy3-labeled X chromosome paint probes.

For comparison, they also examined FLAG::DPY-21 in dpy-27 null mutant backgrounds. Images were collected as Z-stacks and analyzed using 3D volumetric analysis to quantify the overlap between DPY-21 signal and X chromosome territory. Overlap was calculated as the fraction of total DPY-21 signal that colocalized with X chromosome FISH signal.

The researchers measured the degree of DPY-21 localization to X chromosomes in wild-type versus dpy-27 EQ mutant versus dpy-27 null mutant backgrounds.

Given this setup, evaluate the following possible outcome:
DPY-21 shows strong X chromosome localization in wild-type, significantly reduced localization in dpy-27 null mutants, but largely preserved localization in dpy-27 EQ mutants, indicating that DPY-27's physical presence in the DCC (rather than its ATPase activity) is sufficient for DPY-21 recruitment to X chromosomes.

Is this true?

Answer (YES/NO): NO